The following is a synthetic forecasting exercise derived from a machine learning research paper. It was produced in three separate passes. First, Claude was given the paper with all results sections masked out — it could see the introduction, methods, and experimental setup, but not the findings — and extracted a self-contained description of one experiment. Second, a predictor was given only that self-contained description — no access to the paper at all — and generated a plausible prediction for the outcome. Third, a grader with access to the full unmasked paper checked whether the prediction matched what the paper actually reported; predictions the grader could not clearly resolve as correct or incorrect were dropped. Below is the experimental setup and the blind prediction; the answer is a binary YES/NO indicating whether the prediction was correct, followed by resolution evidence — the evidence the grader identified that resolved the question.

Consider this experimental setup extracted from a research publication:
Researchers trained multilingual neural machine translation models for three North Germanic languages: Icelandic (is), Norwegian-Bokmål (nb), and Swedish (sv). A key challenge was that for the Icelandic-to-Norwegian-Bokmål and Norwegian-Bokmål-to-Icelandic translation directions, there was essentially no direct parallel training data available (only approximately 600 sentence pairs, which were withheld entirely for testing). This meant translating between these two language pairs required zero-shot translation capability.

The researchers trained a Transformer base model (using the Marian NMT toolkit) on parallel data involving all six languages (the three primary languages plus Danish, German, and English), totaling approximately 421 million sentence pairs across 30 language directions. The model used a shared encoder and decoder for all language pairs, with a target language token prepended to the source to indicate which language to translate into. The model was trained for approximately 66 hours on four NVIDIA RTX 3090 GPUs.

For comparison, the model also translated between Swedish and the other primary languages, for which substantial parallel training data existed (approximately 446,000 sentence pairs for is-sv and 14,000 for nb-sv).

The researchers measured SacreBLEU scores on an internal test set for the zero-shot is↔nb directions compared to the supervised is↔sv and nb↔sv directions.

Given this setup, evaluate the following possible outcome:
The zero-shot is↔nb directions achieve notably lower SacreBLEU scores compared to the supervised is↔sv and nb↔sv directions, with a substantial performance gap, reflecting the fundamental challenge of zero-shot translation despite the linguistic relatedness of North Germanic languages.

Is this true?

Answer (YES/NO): YES